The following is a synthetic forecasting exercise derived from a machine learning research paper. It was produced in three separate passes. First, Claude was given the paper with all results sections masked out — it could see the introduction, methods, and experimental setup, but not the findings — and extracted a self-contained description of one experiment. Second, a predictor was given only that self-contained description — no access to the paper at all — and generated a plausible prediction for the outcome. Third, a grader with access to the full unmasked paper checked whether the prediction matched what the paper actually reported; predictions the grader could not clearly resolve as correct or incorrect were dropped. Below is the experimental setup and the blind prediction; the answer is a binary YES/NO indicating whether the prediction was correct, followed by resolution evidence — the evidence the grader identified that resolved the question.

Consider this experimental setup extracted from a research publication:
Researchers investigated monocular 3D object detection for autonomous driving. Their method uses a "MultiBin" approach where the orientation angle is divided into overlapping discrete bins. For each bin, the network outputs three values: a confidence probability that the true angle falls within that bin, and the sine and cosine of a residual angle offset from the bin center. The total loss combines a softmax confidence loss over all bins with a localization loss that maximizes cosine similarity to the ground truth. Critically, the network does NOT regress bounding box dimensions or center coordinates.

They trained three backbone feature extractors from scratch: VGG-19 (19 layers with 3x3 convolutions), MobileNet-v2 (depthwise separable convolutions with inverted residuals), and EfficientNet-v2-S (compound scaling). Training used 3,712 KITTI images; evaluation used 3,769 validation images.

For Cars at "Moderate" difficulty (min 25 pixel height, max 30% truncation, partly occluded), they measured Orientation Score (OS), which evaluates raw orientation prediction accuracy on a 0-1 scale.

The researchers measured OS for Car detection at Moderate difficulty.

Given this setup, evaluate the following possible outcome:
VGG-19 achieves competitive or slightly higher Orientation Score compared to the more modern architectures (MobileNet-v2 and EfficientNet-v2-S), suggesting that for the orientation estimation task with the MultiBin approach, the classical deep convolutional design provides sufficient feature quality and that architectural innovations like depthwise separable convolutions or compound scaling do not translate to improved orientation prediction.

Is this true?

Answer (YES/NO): NO